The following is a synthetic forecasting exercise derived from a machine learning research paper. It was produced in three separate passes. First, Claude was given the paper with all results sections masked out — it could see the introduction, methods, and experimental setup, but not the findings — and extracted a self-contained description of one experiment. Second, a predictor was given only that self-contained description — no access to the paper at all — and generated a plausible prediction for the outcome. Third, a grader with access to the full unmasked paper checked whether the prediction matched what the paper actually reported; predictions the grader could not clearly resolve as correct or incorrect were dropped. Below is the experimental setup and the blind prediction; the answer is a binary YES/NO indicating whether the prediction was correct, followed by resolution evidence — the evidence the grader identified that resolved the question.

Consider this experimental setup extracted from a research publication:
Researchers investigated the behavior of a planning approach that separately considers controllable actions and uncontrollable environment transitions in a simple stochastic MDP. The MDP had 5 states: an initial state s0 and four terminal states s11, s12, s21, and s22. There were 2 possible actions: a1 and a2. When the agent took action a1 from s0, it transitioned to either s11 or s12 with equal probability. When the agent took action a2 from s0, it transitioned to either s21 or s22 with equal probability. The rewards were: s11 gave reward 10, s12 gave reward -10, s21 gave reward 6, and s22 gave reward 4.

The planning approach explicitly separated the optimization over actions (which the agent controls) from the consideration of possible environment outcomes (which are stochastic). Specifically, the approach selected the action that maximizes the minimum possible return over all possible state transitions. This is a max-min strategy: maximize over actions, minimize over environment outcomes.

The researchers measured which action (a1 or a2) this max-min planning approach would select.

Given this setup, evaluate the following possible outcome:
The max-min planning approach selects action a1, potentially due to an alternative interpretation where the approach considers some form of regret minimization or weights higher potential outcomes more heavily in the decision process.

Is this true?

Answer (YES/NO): NO